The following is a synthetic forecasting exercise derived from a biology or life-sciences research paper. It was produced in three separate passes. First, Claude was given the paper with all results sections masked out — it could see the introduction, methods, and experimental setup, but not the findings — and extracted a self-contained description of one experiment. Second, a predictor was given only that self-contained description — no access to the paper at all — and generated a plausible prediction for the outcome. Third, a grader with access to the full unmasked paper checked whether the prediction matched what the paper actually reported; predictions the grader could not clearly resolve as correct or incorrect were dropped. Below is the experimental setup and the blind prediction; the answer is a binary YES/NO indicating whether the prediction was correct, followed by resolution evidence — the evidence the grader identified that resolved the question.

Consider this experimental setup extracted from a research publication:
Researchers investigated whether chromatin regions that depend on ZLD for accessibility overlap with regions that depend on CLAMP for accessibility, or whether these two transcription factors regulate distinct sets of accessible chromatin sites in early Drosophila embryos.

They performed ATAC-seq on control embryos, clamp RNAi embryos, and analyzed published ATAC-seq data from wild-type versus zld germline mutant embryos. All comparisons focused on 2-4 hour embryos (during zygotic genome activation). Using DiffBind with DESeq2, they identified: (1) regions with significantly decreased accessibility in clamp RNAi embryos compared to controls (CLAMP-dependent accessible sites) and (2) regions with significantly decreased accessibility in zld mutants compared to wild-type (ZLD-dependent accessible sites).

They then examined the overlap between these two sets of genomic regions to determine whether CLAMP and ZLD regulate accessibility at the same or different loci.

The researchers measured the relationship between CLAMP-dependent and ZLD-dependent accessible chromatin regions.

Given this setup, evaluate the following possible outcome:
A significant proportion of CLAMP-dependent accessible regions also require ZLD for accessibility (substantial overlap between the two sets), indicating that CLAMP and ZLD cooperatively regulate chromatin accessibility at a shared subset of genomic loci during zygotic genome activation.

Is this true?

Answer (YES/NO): NO